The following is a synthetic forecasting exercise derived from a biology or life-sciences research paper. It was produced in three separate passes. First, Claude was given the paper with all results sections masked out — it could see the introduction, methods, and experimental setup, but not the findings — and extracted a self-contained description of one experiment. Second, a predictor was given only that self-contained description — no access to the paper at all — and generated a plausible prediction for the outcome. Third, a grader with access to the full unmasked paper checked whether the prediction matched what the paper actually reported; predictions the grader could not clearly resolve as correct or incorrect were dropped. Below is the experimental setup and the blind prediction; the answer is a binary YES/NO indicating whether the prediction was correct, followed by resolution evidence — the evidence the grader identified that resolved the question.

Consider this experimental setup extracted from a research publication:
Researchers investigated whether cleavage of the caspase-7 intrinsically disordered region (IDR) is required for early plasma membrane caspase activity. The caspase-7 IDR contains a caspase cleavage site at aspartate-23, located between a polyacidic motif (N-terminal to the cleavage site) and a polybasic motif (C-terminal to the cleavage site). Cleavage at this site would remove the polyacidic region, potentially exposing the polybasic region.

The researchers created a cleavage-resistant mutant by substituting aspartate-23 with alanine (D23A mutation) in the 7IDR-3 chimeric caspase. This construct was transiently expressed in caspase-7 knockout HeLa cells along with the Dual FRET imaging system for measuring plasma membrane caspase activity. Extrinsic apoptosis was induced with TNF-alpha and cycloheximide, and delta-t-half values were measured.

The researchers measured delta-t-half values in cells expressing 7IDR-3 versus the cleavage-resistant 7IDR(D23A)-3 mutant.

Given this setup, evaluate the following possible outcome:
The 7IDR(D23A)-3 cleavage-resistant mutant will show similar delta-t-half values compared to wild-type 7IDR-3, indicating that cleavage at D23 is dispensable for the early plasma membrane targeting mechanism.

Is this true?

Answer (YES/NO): NO